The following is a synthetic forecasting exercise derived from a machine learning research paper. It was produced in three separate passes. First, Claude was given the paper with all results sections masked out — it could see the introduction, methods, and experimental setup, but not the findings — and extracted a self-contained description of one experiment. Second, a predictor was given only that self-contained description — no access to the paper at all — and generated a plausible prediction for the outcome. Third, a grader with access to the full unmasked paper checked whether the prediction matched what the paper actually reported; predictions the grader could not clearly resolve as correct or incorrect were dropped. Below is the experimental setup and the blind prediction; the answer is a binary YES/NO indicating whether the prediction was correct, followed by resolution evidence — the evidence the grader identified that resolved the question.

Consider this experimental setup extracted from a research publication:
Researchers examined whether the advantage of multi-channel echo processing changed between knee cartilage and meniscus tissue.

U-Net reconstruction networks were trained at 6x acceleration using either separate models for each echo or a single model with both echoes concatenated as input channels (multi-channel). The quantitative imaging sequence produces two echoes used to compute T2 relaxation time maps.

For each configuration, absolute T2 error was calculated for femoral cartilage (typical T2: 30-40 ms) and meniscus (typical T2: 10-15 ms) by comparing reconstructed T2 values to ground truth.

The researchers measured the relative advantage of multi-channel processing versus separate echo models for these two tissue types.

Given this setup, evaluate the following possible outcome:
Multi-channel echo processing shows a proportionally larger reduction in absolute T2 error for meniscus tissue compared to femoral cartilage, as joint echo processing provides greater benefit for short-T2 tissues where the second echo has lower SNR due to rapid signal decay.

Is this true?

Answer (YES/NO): YES